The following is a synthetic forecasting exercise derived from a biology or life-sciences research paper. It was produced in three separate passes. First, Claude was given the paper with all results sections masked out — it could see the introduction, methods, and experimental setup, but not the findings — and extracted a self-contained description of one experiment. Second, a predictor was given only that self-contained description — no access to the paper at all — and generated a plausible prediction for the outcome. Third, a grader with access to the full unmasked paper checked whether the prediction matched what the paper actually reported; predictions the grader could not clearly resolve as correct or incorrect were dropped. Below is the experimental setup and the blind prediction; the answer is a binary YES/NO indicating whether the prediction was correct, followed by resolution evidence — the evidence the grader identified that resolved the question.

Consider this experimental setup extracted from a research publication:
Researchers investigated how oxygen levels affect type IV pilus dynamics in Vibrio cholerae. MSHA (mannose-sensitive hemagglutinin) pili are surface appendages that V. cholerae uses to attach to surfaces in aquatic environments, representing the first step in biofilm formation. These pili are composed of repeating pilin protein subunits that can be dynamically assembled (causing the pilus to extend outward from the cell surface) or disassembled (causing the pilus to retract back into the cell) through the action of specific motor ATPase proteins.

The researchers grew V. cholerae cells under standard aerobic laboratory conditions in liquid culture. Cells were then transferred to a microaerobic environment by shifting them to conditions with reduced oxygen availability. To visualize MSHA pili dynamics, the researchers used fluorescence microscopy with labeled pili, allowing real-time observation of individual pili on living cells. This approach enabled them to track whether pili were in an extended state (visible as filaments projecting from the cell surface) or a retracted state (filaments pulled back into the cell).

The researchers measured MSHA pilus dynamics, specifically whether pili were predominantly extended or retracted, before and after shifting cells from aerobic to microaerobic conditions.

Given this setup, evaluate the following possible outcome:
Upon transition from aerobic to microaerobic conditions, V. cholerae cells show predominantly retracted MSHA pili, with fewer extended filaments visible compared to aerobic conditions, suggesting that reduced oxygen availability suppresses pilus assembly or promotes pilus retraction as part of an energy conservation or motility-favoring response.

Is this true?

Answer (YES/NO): YES